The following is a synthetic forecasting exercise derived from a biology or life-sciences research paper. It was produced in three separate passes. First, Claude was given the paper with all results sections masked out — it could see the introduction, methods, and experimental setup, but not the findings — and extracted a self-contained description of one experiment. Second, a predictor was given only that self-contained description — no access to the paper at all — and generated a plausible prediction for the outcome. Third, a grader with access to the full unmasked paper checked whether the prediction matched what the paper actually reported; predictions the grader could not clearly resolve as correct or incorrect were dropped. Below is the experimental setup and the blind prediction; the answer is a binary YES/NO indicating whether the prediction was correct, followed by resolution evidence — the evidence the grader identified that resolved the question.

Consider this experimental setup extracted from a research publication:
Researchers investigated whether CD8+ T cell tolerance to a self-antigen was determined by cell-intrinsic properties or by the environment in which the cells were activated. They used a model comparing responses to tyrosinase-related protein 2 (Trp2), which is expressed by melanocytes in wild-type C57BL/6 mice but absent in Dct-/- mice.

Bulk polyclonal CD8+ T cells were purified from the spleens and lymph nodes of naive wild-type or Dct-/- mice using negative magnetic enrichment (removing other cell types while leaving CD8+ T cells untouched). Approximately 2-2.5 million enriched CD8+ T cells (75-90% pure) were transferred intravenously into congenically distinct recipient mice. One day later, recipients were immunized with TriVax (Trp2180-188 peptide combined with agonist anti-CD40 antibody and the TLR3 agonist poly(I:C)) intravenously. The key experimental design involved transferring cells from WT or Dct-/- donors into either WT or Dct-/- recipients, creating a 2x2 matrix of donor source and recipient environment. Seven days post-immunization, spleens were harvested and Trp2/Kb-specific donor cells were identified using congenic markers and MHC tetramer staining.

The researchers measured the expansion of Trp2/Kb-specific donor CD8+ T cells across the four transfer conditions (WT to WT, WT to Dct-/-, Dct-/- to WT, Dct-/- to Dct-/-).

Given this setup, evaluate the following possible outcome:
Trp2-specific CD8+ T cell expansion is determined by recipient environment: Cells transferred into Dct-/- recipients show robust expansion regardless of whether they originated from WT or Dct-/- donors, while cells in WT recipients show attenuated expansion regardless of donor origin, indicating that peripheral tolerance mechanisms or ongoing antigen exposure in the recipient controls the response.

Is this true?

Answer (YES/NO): NO